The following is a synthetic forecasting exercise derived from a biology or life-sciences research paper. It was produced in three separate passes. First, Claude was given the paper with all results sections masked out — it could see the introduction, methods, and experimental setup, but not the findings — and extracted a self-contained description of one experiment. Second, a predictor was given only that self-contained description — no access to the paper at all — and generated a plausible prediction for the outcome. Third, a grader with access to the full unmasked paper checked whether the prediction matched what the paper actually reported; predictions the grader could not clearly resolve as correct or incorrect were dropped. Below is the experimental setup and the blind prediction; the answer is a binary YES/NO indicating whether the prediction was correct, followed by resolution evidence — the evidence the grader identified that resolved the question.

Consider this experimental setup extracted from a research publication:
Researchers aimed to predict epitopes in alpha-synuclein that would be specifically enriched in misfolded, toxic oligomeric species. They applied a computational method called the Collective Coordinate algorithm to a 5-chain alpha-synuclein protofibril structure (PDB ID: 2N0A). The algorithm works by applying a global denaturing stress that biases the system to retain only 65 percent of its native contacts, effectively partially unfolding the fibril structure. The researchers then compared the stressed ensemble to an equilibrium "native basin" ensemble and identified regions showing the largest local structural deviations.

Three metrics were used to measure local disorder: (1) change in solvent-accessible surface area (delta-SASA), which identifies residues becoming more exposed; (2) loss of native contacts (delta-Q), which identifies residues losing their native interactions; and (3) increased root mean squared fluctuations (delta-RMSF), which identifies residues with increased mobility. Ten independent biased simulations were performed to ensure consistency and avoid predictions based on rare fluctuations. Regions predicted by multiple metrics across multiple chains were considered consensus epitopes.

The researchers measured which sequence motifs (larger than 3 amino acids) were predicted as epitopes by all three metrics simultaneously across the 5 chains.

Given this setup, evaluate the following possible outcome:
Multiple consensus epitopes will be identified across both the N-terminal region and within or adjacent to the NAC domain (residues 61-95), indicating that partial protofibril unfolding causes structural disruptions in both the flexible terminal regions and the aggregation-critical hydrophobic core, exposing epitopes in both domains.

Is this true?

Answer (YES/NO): NO